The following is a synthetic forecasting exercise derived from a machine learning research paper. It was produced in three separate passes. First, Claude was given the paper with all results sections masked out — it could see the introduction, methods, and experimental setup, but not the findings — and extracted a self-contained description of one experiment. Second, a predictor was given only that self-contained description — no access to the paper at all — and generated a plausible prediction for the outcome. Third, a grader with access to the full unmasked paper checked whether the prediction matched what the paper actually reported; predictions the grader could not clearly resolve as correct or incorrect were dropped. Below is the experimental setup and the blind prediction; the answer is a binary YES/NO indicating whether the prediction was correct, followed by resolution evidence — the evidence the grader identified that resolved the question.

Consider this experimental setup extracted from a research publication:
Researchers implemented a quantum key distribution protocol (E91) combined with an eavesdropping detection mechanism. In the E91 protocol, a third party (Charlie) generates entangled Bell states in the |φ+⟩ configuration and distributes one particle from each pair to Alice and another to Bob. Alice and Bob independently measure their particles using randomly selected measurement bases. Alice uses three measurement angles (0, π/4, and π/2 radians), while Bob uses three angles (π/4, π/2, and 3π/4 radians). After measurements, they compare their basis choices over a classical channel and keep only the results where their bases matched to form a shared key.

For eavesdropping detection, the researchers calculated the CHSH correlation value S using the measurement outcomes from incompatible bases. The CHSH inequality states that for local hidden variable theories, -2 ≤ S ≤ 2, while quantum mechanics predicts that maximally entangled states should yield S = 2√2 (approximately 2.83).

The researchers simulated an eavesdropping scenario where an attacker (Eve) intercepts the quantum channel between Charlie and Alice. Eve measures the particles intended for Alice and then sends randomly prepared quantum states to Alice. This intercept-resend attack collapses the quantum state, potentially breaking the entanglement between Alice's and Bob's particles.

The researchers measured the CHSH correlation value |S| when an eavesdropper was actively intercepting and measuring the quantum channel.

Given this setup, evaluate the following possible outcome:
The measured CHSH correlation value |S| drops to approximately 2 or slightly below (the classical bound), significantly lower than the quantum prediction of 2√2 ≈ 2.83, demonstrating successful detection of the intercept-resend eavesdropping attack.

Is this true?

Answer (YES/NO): NO